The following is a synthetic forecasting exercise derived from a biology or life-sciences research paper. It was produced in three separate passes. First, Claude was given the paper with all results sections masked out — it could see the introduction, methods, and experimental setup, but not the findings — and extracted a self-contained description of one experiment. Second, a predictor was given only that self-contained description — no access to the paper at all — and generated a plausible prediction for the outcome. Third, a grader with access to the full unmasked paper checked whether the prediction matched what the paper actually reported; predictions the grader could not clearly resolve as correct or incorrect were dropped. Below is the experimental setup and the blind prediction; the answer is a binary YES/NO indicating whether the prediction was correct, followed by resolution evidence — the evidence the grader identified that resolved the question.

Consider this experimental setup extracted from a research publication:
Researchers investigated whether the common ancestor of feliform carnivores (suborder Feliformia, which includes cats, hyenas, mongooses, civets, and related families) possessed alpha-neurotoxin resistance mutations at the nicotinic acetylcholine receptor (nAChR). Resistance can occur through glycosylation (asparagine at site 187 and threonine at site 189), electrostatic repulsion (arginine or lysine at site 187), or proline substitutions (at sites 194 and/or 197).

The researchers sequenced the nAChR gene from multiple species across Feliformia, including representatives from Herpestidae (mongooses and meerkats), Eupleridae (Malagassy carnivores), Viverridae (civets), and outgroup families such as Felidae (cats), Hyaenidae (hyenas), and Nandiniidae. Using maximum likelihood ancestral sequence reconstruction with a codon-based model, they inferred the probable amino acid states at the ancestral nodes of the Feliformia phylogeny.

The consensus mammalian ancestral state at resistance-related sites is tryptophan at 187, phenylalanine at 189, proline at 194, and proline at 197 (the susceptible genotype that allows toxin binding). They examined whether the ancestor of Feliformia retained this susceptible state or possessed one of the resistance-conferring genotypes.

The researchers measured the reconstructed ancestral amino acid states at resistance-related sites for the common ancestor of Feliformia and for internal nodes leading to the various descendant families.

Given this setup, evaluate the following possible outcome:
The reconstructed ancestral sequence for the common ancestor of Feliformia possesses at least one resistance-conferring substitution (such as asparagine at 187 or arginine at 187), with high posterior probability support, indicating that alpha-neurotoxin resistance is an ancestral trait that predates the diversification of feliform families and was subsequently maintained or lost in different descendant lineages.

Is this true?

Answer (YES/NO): NO